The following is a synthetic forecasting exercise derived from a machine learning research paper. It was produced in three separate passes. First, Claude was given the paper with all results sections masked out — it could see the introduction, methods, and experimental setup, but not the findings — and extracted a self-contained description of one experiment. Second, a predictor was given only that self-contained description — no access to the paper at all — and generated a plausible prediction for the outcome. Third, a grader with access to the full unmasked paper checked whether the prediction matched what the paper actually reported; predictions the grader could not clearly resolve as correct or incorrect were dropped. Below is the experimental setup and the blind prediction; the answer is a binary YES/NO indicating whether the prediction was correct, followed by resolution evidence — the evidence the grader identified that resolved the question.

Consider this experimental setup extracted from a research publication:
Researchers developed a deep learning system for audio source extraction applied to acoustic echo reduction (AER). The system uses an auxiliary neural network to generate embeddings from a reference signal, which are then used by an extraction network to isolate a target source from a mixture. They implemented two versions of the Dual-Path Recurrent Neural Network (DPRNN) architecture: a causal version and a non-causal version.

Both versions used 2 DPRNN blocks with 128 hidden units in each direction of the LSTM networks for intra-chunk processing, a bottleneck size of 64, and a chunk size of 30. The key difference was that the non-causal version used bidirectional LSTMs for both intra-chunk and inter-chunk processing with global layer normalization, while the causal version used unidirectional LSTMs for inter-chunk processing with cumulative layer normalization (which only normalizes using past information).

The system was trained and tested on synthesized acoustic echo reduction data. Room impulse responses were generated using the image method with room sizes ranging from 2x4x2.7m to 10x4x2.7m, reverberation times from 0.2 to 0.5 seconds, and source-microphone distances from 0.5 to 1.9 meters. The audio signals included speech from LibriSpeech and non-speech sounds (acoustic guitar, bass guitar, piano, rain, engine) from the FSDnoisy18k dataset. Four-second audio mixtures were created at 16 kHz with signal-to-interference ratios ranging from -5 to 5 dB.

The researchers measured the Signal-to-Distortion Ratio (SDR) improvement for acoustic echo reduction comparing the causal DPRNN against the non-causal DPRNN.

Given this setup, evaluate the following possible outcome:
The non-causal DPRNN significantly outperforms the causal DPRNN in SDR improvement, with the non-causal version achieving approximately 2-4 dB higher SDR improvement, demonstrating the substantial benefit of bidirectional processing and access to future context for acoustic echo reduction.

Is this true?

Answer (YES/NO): NO